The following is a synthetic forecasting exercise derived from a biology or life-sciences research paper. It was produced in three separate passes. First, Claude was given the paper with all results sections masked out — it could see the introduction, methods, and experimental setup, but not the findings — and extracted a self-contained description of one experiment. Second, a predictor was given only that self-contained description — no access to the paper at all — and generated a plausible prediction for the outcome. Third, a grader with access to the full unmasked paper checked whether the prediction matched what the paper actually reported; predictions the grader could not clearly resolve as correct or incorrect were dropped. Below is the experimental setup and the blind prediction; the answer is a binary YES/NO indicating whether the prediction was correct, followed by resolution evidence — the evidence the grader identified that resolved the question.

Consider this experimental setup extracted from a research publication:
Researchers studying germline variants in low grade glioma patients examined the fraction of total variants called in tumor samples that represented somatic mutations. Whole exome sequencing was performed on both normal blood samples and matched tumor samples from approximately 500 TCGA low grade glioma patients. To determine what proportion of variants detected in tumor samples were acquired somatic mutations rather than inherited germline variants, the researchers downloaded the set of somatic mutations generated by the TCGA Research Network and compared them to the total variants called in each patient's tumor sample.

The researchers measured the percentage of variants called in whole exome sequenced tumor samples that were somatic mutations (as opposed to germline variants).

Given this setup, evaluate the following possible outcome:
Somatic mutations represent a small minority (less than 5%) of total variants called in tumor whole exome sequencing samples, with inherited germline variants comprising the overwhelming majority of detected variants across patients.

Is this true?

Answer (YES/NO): YES